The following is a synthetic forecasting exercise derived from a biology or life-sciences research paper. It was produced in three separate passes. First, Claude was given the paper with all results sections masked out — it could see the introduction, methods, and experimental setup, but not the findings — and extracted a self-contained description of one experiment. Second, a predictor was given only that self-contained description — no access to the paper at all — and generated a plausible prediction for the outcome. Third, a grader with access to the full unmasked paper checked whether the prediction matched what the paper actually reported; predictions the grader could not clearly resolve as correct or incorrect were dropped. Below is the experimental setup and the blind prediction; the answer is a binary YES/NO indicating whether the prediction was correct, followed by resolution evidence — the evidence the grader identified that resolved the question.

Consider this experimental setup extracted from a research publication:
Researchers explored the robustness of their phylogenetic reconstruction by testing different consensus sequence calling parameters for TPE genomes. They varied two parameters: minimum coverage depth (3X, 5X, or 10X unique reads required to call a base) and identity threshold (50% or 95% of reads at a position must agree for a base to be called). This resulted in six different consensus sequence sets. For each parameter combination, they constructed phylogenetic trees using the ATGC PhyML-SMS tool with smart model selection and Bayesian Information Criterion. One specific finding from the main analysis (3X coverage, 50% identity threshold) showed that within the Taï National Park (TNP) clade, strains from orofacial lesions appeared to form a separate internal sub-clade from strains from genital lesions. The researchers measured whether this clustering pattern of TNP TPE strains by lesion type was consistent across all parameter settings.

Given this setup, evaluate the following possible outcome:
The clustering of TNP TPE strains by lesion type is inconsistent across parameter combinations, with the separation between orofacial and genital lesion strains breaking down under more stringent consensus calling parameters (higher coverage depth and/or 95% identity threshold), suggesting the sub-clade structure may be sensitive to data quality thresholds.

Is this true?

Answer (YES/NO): YES